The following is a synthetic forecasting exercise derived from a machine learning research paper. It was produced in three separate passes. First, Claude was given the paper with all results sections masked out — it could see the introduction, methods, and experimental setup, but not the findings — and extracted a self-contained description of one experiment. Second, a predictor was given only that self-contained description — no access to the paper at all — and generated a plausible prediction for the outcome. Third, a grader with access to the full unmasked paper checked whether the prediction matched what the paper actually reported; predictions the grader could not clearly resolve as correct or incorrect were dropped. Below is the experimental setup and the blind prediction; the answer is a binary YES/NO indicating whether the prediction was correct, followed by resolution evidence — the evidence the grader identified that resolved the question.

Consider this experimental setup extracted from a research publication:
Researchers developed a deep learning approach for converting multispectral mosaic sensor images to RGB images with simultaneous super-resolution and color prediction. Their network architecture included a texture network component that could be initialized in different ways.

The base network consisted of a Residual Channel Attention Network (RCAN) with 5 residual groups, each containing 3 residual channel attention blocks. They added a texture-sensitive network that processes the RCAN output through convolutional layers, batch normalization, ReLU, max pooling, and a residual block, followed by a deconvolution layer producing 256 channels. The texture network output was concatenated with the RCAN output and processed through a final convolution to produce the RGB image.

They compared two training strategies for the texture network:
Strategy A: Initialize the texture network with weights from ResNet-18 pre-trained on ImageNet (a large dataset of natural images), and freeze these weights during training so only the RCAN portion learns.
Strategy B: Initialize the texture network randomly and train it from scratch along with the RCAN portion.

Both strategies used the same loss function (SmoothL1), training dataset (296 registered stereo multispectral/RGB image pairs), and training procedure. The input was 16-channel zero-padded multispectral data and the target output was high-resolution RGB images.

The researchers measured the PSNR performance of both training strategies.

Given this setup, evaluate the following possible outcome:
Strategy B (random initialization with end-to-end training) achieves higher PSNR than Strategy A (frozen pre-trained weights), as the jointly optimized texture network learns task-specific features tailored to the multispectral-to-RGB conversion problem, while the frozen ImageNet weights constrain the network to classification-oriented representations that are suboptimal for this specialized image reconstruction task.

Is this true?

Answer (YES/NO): YES